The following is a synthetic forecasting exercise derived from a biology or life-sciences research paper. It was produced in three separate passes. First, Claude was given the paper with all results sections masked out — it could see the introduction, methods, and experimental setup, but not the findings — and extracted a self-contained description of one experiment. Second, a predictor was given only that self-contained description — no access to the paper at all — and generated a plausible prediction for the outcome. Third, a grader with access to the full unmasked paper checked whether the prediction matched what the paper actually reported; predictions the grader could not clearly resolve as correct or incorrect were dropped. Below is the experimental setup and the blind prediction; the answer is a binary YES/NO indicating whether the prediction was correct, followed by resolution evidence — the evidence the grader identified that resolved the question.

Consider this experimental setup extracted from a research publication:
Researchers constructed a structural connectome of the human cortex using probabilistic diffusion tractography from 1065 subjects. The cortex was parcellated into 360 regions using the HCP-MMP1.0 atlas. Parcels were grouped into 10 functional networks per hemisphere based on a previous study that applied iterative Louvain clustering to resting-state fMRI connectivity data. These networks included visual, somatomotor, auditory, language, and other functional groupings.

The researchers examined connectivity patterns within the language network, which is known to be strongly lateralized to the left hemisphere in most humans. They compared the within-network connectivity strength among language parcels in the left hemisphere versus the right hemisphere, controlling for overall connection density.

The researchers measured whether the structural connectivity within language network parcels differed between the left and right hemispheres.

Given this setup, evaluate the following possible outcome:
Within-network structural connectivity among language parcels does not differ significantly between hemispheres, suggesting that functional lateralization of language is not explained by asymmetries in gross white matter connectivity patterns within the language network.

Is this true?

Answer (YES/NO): NO